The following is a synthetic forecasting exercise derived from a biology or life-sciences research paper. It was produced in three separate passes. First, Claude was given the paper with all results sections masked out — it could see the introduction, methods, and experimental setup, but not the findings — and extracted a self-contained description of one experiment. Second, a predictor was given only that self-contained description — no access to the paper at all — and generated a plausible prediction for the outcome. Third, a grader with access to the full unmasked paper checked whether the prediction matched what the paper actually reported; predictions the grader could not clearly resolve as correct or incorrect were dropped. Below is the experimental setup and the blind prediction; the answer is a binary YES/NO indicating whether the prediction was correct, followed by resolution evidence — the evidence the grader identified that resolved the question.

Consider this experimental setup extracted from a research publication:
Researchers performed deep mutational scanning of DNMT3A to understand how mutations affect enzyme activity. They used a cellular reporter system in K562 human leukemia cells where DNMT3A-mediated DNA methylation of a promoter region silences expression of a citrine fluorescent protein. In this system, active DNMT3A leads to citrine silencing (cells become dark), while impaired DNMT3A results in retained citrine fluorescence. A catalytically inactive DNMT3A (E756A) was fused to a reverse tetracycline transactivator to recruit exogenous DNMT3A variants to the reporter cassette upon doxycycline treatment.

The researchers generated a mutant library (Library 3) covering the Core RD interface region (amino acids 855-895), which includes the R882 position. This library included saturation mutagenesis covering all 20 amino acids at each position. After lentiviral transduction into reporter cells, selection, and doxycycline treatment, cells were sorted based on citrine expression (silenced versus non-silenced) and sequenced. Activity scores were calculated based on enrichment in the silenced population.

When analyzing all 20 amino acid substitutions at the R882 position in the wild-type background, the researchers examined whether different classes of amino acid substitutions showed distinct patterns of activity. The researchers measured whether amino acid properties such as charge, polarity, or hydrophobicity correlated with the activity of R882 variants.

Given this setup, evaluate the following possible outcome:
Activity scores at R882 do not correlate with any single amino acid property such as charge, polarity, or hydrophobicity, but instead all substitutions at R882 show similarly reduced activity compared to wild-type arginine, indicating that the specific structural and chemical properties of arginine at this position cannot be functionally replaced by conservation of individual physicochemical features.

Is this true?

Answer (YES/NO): NO